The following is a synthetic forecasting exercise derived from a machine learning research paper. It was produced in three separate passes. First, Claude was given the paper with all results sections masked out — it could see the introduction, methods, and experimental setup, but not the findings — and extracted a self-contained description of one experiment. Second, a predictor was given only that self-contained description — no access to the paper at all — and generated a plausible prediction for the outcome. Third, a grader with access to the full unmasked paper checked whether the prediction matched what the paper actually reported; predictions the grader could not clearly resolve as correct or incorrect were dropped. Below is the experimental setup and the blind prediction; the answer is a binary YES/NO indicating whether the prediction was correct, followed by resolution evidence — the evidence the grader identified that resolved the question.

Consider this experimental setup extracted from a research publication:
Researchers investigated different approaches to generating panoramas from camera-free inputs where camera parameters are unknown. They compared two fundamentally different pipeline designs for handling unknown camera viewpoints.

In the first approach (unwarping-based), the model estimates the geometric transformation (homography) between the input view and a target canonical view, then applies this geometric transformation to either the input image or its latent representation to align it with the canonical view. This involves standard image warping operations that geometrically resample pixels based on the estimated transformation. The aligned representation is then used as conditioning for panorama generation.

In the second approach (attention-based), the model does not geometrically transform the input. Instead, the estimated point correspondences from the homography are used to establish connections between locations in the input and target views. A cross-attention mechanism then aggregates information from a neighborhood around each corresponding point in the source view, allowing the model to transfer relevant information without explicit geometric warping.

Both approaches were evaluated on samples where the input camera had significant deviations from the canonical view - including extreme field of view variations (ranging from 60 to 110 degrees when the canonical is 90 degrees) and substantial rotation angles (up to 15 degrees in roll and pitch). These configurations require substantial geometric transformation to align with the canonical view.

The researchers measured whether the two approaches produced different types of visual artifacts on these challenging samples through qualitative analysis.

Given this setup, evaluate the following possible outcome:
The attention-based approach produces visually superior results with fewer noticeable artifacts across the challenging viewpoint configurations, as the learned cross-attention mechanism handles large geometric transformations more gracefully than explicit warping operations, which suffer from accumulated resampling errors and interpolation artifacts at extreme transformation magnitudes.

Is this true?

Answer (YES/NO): NO